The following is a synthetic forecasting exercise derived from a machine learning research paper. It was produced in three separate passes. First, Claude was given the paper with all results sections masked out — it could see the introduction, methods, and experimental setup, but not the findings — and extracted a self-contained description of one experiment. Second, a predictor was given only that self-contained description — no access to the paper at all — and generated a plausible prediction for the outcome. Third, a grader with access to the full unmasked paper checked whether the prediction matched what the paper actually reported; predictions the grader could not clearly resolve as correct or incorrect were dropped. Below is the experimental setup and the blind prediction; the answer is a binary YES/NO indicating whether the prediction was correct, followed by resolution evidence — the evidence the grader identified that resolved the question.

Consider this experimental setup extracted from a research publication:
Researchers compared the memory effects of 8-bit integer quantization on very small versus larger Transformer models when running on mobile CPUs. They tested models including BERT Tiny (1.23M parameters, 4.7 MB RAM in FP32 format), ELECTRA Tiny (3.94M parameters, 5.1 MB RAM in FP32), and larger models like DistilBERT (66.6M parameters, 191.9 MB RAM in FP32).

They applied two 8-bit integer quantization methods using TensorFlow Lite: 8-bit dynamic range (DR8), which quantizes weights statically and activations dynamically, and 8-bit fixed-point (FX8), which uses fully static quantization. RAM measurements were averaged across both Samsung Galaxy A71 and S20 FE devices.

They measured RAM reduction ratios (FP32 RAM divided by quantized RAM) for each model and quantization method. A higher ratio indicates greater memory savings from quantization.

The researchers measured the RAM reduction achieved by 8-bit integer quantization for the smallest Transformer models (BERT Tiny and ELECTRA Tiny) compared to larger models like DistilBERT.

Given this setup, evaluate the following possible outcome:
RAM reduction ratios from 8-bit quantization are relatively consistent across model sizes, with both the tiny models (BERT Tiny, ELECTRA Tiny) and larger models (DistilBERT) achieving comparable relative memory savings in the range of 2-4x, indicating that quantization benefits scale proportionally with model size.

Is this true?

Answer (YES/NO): NO